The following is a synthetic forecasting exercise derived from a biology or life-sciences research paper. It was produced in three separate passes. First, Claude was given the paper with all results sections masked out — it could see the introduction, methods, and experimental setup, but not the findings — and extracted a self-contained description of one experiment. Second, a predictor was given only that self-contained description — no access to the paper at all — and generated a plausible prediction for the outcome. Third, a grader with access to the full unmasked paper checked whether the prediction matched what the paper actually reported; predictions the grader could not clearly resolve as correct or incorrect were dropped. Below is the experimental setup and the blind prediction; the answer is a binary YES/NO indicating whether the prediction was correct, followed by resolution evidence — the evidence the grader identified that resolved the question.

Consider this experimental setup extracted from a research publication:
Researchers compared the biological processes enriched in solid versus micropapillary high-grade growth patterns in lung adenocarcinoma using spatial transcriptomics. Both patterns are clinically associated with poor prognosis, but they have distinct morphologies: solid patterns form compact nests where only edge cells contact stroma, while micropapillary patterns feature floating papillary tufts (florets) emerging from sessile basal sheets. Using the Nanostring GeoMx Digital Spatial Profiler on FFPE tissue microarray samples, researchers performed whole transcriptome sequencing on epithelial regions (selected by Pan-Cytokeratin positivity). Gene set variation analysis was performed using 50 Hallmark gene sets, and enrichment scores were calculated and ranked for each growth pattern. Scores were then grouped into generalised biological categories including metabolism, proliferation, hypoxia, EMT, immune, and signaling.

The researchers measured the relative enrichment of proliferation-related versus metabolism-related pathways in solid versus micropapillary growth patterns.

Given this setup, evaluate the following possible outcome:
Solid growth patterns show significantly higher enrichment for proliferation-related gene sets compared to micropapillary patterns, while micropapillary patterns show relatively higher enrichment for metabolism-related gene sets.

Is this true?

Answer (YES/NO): YES